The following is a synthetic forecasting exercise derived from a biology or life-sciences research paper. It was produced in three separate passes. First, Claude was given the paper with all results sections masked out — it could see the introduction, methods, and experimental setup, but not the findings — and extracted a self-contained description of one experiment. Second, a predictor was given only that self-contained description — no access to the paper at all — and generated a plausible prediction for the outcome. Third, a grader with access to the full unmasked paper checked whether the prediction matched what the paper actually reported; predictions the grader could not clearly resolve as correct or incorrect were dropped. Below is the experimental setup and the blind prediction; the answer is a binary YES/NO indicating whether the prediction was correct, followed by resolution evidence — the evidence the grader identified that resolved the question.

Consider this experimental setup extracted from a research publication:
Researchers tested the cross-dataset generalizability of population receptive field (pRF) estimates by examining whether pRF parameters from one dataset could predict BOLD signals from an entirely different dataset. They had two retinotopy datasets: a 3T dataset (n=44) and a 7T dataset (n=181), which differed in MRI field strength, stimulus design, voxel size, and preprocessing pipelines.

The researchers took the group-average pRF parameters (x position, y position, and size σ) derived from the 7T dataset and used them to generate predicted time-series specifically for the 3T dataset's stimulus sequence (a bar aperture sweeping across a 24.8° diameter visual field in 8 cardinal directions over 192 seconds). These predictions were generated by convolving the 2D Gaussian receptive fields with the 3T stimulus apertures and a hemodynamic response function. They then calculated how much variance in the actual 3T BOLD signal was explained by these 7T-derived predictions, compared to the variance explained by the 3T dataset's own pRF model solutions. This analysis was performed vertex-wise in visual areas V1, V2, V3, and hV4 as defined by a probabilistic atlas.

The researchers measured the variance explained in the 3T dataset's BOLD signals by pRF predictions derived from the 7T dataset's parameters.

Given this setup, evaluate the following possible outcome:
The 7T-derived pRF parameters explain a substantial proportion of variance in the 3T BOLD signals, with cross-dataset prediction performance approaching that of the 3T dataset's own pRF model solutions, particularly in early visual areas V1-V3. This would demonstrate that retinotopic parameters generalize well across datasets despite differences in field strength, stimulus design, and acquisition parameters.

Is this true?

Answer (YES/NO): NO